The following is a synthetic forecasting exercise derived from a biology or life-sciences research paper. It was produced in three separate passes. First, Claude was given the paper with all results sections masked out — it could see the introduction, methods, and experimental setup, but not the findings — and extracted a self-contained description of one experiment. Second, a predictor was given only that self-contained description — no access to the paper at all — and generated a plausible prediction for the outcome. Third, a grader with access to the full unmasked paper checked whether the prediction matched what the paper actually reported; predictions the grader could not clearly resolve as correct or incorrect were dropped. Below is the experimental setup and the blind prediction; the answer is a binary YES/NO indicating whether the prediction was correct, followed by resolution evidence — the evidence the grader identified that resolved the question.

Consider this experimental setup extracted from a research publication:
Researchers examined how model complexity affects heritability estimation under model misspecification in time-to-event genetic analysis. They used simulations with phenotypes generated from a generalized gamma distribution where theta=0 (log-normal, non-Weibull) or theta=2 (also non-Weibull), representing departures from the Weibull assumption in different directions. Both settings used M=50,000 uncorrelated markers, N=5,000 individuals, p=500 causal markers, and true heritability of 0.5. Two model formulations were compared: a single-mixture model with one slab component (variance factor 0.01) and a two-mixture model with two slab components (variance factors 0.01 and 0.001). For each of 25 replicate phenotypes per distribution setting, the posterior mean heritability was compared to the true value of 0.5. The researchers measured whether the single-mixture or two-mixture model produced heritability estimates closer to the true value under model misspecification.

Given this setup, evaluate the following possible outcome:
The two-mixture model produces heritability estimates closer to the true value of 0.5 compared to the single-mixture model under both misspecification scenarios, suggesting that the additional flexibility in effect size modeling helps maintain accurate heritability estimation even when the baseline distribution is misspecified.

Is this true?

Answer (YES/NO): NO